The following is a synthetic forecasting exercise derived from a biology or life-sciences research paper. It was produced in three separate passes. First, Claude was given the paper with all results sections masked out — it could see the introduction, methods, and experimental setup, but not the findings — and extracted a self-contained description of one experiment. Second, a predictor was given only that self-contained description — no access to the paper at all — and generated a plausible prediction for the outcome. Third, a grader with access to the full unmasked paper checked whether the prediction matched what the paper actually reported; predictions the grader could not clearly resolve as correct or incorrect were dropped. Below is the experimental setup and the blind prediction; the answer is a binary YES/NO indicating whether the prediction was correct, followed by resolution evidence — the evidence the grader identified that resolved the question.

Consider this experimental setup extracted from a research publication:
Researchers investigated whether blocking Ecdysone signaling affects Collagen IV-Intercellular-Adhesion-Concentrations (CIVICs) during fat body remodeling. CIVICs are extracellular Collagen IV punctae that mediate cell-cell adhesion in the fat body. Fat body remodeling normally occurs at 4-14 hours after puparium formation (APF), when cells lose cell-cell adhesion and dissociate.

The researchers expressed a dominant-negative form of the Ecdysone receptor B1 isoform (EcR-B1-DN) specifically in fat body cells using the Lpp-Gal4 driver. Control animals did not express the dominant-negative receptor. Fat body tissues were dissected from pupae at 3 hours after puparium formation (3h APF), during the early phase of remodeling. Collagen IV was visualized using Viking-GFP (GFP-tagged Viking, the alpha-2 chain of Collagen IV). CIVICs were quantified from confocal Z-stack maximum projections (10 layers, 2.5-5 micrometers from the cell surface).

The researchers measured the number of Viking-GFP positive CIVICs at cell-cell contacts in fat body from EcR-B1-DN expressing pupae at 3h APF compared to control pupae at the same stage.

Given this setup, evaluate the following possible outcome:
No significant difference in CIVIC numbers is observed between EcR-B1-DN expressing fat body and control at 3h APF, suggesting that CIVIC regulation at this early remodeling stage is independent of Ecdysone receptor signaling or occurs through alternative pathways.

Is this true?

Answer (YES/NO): NO